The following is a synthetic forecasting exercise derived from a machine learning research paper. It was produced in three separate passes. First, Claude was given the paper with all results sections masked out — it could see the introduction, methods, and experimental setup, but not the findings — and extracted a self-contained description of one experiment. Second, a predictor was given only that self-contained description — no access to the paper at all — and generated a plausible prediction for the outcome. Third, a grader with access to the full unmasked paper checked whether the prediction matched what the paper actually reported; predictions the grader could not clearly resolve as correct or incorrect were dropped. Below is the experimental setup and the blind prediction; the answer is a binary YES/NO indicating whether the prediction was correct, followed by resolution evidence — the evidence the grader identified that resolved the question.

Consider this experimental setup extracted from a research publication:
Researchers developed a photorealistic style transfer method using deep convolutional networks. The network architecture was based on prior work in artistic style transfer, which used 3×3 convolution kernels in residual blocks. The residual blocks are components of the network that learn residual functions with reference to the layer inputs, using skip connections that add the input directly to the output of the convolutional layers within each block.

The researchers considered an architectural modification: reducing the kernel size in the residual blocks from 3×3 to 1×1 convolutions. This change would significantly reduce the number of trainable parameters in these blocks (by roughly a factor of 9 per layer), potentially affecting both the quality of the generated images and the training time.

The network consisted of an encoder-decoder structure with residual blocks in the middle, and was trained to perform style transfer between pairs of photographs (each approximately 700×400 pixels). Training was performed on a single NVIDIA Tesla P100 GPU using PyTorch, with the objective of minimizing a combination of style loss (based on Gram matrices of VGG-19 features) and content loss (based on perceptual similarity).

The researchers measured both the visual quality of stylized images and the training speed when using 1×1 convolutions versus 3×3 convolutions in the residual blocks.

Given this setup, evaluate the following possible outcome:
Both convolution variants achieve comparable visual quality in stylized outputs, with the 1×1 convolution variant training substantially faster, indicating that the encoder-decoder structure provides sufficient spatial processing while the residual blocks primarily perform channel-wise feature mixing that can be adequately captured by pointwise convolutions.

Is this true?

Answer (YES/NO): YES